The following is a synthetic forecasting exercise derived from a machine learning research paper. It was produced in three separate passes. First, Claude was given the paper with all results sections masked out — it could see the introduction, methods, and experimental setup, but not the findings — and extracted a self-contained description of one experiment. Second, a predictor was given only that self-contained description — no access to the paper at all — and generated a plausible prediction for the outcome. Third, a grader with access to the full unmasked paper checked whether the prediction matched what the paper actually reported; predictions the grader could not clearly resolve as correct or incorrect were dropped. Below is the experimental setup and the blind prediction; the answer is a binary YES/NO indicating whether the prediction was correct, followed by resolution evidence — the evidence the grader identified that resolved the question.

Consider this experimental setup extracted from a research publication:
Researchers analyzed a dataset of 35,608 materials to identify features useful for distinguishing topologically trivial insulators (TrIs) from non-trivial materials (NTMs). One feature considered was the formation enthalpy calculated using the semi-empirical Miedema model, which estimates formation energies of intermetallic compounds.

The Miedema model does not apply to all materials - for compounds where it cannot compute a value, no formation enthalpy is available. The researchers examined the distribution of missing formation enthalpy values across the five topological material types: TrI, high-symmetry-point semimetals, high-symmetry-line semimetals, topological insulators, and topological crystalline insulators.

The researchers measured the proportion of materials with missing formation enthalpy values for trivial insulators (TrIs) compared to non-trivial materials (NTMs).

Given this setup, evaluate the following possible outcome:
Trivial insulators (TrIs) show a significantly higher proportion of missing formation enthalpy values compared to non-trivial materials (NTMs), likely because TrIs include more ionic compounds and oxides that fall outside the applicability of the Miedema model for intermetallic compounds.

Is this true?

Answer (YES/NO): YES